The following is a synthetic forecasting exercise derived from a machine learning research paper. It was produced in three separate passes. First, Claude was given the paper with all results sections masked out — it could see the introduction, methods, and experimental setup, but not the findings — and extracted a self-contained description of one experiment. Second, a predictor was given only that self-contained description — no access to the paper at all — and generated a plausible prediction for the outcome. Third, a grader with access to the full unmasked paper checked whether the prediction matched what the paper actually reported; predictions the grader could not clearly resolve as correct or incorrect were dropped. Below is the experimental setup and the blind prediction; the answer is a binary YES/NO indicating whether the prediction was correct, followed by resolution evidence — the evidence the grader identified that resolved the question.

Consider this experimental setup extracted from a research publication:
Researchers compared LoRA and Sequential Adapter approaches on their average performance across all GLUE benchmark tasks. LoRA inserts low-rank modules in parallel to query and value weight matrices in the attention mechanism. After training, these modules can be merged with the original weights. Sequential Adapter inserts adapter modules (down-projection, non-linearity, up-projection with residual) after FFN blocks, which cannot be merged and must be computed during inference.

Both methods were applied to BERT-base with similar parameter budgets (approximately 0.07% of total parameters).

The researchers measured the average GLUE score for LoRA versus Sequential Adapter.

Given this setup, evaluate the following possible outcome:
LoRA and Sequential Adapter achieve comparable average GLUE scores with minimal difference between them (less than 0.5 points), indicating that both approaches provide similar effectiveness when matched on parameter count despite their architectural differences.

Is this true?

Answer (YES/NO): YES